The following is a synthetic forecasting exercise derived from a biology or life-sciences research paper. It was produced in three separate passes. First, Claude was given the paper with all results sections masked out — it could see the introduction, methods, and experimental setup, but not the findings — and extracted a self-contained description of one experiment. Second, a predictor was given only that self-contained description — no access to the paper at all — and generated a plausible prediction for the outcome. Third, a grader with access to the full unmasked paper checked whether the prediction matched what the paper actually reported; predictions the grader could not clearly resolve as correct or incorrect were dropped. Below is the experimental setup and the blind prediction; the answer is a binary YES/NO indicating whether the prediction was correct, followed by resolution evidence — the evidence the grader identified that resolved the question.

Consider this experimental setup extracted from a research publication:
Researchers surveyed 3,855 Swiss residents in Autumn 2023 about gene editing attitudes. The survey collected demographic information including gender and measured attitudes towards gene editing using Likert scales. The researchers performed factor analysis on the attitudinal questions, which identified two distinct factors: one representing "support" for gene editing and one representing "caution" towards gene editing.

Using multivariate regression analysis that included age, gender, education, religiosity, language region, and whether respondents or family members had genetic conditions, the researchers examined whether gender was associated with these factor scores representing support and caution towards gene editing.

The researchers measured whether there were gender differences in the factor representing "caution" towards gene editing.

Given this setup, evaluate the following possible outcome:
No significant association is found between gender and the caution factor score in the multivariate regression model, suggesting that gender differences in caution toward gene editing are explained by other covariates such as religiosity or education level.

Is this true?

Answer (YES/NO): NO